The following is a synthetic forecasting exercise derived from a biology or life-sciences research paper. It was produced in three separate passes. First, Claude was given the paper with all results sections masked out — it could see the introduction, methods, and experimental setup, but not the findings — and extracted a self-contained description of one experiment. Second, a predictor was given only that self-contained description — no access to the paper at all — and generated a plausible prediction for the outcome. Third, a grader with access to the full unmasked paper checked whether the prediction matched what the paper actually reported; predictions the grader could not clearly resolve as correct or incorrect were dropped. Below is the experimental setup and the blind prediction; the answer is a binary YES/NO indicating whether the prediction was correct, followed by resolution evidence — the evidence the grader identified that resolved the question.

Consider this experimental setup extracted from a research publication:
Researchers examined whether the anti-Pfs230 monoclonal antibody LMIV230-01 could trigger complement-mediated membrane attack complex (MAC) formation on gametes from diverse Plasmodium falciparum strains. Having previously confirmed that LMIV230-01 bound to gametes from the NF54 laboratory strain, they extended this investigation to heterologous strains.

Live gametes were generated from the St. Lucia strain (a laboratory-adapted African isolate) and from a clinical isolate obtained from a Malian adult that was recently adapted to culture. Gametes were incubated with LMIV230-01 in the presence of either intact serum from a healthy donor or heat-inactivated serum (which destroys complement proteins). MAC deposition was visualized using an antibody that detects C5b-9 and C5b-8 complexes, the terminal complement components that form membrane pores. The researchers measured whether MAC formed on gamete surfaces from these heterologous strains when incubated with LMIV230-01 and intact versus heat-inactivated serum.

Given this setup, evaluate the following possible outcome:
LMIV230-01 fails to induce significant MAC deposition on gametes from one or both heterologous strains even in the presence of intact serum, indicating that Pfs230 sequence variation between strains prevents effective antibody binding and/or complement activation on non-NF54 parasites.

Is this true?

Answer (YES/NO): NO